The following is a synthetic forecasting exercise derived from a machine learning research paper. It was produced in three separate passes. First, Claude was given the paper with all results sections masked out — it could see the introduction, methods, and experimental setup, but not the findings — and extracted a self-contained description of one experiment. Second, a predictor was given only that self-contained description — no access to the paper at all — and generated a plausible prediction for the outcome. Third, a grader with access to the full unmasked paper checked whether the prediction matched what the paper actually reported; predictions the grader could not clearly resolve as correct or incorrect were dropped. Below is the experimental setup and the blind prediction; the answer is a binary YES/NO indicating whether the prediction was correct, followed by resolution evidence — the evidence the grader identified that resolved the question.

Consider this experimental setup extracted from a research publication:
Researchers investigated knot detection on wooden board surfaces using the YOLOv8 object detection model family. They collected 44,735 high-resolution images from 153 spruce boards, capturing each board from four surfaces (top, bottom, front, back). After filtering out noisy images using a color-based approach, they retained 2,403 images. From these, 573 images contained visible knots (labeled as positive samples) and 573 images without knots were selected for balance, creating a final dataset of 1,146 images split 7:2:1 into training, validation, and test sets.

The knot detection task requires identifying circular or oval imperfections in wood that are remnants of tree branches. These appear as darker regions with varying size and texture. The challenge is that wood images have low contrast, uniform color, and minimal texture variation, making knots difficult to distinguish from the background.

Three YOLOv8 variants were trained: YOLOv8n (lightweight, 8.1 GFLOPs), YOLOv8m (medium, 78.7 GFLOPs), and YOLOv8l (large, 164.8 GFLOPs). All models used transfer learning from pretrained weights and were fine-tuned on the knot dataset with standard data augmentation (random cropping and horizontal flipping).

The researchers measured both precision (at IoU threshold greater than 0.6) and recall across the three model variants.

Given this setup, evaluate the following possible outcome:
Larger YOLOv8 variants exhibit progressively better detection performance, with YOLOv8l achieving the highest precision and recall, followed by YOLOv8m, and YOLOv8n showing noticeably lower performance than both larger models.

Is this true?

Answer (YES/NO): NO